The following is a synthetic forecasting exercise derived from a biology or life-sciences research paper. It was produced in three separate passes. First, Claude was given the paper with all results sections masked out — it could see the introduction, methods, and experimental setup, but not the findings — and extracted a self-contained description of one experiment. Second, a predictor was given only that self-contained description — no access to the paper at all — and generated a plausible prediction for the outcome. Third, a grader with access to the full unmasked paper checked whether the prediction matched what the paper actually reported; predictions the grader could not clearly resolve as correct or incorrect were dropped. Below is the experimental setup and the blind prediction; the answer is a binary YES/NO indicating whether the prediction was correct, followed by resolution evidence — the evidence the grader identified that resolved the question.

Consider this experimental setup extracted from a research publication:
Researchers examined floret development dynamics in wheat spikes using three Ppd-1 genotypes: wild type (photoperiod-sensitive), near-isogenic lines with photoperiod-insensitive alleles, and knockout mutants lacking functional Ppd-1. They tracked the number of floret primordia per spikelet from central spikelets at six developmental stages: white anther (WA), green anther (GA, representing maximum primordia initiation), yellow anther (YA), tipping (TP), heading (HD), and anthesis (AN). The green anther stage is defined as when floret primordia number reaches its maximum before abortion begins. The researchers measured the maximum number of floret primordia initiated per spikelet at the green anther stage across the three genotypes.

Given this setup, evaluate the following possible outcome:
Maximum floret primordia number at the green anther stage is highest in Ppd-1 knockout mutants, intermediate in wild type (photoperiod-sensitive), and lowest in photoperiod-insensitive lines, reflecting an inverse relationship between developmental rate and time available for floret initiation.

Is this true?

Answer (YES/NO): YES